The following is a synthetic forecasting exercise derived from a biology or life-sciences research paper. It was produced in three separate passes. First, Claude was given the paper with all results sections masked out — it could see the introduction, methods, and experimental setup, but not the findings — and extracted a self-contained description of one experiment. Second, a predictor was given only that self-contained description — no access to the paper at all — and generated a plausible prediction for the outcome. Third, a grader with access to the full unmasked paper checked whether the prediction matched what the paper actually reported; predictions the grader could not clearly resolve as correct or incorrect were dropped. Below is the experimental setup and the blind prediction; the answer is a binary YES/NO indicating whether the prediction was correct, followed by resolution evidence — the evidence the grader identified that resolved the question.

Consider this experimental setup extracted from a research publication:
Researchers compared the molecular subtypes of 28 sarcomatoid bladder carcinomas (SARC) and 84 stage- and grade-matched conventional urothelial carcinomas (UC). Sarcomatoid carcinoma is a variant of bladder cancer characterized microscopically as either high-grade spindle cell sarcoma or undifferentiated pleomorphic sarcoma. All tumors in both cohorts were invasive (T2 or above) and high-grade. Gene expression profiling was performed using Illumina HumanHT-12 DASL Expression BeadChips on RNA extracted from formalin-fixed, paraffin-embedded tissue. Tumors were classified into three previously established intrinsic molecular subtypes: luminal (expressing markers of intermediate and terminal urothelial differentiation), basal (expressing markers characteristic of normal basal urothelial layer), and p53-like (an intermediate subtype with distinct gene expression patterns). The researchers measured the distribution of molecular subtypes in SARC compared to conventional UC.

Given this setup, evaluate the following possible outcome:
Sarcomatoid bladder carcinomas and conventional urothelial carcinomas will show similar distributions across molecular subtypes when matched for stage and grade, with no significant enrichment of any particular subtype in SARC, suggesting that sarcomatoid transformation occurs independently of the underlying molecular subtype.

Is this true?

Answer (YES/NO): NO